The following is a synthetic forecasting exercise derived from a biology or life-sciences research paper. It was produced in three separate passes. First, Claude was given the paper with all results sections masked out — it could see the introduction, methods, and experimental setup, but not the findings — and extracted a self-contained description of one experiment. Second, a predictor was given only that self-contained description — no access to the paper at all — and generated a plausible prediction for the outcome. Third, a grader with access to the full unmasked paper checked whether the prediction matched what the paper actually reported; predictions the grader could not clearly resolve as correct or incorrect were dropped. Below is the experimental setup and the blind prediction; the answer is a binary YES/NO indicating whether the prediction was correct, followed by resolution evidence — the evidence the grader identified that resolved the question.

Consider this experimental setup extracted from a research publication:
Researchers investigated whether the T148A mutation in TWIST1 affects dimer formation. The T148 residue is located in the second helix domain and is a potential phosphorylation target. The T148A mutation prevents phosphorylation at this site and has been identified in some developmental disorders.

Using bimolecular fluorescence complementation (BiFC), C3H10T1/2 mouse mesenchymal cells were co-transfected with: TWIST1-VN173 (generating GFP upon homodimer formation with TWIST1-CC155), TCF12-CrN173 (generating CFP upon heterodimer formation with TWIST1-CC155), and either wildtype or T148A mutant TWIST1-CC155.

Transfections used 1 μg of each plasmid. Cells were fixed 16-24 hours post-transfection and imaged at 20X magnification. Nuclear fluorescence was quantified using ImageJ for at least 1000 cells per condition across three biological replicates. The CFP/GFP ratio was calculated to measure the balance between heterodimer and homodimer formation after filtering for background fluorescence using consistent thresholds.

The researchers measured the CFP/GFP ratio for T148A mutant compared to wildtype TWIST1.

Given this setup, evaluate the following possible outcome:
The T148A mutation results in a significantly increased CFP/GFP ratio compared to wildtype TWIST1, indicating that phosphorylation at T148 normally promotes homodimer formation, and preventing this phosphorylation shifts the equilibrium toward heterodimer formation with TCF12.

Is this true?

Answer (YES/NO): NO